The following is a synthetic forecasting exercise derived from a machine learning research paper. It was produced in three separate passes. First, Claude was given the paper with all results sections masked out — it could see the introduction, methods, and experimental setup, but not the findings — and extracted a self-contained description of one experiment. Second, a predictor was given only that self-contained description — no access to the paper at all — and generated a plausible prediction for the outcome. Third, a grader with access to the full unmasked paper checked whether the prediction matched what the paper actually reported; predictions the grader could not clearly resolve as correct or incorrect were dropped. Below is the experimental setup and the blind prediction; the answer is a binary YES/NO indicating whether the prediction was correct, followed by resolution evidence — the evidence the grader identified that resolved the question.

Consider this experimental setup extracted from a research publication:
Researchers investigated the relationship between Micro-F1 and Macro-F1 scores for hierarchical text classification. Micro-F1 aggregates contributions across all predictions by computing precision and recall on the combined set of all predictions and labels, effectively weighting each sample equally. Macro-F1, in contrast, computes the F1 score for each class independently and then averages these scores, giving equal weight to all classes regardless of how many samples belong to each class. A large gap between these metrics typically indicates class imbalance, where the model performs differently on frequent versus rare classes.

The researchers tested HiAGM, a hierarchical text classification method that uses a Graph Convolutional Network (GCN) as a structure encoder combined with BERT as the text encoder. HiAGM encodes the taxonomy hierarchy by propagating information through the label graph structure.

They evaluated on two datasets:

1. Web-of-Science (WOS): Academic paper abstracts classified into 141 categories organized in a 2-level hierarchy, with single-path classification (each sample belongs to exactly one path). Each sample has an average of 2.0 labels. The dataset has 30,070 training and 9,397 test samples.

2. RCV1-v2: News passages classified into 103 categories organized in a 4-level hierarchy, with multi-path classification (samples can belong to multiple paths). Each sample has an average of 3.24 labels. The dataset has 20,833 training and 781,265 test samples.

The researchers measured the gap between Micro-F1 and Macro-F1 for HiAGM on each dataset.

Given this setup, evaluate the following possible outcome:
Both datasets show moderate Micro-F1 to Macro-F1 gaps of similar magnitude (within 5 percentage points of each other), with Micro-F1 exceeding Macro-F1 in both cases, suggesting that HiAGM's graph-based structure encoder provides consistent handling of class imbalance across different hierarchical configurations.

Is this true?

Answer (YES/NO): NO